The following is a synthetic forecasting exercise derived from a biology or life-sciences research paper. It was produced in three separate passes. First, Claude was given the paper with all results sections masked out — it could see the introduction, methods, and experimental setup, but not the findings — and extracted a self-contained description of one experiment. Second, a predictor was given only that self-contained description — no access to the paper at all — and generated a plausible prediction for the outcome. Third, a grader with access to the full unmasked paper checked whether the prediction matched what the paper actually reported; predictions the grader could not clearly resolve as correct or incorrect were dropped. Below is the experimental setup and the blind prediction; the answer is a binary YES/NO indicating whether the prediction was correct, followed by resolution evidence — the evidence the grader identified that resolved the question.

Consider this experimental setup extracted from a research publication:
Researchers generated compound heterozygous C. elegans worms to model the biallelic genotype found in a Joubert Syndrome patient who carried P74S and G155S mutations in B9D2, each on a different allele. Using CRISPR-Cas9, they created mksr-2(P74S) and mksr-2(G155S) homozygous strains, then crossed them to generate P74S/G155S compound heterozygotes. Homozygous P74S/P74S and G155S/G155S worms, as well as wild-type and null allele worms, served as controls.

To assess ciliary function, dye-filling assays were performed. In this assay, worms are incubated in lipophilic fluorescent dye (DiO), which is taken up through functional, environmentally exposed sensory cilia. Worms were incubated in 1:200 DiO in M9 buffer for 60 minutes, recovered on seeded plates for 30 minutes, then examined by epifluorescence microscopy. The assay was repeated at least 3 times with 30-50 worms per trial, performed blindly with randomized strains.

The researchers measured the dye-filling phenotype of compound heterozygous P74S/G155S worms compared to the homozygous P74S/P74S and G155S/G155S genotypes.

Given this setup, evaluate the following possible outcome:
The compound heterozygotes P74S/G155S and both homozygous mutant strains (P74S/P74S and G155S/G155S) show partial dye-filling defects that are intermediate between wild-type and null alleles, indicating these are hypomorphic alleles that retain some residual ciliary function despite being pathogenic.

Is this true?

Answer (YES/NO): NO